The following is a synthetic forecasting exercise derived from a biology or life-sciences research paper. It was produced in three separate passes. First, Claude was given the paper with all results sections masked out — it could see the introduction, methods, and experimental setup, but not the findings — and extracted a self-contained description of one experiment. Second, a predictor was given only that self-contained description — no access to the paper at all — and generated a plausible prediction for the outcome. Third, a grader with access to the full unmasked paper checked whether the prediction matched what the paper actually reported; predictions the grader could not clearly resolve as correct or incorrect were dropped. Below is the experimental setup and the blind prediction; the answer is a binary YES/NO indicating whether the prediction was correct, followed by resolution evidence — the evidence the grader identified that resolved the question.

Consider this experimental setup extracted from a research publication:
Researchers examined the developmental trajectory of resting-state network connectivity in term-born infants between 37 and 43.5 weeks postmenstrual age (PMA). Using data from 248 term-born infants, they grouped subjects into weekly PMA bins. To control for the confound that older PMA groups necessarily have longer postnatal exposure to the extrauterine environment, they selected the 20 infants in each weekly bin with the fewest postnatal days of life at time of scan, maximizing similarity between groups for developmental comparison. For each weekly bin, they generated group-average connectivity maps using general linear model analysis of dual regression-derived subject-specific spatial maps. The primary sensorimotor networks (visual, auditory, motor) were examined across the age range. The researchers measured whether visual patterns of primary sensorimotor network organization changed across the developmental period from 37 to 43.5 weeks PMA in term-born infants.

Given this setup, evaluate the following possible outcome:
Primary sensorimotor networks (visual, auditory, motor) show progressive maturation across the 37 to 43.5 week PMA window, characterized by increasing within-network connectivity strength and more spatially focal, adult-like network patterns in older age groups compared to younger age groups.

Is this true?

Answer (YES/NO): NO